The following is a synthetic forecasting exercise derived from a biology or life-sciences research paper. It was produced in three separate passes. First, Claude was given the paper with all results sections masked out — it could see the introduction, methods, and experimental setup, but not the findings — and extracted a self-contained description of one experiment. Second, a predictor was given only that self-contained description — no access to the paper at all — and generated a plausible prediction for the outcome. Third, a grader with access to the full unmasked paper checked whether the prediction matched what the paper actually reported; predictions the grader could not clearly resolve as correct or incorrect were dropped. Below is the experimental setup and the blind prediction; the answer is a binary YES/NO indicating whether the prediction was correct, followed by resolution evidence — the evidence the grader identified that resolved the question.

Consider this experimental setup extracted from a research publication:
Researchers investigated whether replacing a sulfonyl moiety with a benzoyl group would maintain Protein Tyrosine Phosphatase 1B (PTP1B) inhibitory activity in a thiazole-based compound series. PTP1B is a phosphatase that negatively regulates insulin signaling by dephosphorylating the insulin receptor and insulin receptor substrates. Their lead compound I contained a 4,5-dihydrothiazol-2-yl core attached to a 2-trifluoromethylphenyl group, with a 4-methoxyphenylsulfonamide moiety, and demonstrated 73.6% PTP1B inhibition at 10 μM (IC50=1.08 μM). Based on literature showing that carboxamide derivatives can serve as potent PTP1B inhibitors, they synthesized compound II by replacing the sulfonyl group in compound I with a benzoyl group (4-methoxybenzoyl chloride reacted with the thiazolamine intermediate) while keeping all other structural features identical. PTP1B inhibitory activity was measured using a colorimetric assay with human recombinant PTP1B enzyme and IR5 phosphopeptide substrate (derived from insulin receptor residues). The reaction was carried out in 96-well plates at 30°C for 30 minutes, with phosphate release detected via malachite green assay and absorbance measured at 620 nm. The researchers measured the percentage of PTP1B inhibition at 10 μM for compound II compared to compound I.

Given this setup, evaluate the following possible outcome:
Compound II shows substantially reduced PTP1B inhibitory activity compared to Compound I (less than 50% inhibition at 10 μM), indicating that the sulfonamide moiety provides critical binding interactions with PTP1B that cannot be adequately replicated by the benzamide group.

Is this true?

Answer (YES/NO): NO